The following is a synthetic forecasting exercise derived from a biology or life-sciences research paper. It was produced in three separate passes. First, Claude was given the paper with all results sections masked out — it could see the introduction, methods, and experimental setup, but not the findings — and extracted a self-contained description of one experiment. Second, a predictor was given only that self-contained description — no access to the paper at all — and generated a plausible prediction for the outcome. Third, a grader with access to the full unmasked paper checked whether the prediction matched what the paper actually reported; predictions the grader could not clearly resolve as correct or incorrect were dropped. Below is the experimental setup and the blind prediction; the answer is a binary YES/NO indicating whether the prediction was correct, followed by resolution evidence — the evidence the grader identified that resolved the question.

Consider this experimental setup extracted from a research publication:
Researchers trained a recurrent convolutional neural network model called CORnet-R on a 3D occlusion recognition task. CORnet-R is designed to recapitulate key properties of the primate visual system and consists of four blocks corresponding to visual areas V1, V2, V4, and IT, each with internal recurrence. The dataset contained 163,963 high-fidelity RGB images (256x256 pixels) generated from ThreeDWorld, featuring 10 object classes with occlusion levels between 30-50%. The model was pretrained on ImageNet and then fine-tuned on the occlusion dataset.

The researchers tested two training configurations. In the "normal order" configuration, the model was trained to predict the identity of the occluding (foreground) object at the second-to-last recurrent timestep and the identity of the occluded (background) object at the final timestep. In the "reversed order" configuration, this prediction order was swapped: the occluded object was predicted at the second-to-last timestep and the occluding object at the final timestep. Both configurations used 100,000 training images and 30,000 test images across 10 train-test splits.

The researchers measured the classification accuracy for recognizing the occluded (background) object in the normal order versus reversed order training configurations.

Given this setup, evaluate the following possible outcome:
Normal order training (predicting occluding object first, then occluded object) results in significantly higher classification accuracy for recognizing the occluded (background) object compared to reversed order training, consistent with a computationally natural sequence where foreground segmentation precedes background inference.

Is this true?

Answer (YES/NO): YES